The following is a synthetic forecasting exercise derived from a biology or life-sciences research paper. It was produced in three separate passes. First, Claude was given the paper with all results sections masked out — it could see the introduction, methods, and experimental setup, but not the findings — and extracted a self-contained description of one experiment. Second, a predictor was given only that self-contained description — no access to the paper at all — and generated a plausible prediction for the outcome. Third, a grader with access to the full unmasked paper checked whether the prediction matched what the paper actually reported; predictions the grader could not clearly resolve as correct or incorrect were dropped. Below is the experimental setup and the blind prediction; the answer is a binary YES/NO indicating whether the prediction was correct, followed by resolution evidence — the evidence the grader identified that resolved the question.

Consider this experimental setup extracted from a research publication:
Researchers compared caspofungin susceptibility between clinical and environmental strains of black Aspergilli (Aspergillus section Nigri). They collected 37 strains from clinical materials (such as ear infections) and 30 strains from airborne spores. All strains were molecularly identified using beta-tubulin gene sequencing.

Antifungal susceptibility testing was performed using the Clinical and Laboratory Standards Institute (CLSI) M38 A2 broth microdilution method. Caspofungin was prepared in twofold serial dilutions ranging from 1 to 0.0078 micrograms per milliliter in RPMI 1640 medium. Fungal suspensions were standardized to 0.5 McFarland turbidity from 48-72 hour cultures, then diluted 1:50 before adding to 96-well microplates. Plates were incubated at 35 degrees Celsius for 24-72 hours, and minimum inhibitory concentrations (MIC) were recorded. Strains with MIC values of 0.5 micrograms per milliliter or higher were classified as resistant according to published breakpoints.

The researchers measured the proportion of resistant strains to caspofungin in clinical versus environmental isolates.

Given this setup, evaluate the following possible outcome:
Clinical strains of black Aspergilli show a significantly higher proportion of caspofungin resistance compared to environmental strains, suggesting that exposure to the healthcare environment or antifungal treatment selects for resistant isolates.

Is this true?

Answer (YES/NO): YES